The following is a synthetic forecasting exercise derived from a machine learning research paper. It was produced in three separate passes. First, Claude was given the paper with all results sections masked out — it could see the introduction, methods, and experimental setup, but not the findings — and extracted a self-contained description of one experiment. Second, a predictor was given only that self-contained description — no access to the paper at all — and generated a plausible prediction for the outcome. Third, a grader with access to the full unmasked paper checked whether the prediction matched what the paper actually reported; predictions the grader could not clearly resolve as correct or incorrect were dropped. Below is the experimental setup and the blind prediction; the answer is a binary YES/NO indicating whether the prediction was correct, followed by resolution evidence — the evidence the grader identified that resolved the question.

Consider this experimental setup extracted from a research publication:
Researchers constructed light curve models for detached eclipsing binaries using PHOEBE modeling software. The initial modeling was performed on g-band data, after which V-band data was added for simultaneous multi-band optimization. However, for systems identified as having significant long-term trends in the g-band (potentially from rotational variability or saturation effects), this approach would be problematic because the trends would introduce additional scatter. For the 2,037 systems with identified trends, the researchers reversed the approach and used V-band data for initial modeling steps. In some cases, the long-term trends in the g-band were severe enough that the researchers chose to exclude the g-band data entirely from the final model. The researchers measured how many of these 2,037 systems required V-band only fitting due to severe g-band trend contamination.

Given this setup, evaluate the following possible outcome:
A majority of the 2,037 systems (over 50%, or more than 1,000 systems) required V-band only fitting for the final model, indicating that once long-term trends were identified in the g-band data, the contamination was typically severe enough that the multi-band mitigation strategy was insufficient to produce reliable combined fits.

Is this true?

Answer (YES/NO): NO